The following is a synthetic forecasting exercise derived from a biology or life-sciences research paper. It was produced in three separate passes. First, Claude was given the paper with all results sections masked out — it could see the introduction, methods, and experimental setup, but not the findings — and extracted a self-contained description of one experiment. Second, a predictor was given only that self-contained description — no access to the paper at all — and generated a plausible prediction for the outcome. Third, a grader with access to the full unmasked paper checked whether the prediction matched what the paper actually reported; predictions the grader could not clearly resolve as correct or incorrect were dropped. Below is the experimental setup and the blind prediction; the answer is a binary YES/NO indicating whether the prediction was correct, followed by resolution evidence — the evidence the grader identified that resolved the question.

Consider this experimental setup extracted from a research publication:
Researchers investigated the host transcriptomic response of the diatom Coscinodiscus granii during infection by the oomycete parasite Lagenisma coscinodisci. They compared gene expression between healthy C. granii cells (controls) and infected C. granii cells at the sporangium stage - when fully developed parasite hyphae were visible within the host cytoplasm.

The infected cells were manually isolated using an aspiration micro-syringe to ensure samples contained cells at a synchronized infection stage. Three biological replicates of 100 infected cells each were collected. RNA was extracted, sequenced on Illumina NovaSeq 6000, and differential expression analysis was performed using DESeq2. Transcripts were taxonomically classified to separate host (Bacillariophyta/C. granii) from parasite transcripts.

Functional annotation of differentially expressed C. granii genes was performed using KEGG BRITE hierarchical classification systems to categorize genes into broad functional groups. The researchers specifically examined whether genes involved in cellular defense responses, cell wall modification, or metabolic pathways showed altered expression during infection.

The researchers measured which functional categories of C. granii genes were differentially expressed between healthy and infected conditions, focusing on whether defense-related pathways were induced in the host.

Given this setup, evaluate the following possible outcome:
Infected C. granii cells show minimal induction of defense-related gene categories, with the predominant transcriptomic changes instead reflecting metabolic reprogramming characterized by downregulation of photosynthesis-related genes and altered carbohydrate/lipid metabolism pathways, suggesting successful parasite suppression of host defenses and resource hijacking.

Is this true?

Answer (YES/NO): NO